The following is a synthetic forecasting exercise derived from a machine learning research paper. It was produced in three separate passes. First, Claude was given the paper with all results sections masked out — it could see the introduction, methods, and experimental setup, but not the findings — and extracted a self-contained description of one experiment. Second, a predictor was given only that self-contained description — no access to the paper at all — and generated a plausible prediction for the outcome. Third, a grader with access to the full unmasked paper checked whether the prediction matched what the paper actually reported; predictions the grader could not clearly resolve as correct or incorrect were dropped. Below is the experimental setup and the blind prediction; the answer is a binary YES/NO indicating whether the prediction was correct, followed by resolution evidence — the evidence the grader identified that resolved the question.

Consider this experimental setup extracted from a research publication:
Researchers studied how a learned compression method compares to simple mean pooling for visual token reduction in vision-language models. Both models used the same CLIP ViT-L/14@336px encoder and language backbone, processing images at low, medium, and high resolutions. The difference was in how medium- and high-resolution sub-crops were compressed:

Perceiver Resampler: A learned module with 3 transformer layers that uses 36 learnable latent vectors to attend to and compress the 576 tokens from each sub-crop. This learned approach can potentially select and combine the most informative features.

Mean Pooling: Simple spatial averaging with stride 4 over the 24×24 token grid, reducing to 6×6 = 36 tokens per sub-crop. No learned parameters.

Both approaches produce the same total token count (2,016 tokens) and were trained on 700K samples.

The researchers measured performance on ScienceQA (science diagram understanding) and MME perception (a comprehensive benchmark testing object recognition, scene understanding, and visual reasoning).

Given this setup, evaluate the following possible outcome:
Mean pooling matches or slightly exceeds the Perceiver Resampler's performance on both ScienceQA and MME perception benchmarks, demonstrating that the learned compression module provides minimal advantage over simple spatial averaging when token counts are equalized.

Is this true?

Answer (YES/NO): NO